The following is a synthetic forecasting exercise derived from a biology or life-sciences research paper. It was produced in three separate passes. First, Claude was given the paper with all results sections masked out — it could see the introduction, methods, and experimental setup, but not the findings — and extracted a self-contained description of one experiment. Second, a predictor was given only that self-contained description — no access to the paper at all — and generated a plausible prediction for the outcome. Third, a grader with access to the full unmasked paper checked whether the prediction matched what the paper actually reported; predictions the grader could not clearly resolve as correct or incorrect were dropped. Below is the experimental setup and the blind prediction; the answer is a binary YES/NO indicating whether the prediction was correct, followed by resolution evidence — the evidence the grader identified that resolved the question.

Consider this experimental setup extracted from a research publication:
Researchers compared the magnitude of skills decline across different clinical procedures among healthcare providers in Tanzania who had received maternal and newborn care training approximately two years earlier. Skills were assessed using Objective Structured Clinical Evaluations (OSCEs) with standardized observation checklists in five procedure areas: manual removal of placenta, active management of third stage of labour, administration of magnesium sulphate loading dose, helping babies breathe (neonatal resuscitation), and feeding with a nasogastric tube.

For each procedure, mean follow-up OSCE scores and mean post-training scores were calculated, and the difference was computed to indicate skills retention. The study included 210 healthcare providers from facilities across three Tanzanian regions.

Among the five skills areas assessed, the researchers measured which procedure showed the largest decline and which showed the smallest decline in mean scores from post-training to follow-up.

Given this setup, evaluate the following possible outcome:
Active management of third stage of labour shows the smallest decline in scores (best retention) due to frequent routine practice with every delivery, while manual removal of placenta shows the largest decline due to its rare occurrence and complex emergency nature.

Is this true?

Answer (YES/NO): NO